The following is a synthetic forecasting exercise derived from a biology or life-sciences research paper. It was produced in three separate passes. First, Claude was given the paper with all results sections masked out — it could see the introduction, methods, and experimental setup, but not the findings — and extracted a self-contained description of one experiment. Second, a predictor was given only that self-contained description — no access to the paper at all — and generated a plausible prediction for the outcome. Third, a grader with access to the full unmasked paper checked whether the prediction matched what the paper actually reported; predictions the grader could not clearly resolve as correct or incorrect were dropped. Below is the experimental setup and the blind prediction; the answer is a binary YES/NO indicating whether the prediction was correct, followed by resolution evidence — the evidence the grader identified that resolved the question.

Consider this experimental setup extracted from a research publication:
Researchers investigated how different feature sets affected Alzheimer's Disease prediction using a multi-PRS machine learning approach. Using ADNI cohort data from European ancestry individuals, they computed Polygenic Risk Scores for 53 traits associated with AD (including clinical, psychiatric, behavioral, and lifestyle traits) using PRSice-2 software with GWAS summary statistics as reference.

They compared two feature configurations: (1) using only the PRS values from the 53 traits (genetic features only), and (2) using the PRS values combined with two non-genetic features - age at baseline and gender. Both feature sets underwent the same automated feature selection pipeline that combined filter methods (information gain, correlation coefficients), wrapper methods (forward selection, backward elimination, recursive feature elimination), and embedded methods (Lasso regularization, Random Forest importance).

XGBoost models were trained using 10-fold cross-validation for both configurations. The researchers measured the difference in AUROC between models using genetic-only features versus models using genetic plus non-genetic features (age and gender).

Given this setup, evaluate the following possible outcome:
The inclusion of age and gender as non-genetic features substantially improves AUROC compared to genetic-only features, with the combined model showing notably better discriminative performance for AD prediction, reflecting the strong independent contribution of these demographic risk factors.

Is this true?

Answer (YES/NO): NO